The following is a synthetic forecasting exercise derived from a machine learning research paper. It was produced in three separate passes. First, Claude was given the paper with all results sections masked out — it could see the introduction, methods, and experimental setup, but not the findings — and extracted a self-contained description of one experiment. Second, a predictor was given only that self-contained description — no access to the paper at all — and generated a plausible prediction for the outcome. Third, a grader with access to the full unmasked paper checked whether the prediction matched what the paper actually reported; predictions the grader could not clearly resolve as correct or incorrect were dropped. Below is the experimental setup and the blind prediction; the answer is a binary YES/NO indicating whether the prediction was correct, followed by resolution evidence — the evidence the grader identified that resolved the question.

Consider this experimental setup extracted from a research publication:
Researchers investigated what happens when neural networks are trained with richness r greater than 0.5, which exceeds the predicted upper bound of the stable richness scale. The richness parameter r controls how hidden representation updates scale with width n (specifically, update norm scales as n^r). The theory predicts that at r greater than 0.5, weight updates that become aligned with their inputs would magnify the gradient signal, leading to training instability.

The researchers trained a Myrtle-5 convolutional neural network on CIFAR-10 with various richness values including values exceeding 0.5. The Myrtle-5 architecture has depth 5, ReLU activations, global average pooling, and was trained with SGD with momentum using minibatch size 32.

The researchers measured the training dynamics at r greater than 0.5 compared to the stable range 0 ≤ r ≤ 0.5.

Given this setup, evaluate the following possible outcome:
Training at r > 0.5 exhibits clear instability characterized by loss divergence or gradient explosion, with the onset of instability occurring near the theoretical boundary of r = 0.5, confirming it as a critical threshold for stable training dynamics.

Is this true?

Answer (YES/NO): YES